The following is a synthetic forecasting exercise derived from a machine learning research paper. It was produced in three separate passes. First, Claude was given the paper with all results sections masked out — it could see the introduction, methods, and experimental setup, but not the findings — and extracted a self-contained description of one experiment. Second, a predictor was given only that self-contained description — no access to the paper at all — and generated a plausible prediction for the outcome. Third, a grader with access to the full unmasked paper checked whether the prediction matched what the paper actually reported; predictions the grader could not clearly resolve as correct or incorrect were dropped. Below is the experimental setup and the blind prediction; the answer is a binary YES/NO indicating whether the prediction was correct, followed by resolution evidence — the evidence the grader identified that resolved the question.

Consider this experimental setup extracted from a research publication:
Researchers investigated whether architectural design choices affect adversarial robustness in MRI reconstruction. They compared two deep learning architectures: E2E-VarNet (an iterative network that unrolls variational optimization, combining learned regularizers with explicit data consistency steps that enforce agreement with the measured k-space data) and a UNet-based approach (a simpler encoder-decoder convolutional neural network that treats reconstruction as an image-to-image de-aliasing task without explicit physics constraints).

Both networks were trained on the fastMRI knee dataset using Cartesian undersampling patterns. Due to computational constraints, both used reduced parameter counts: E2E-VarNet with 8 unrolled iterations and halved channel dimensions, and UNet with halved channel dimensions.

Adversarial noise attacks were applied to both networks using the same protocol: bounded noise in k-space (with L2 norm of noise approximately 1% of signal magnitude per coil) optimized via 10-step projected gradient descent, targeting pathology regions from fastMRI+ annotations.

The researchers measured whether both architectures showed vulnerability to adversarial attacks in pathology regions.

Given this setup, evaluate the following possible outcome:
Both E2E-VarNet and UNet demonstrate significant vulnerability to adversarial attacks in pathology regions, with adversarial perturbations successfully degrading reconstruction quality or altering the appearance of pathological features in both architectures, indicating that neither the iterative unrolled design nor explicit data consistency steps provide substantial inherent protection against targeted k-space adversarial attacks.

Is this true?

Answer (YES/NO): YES